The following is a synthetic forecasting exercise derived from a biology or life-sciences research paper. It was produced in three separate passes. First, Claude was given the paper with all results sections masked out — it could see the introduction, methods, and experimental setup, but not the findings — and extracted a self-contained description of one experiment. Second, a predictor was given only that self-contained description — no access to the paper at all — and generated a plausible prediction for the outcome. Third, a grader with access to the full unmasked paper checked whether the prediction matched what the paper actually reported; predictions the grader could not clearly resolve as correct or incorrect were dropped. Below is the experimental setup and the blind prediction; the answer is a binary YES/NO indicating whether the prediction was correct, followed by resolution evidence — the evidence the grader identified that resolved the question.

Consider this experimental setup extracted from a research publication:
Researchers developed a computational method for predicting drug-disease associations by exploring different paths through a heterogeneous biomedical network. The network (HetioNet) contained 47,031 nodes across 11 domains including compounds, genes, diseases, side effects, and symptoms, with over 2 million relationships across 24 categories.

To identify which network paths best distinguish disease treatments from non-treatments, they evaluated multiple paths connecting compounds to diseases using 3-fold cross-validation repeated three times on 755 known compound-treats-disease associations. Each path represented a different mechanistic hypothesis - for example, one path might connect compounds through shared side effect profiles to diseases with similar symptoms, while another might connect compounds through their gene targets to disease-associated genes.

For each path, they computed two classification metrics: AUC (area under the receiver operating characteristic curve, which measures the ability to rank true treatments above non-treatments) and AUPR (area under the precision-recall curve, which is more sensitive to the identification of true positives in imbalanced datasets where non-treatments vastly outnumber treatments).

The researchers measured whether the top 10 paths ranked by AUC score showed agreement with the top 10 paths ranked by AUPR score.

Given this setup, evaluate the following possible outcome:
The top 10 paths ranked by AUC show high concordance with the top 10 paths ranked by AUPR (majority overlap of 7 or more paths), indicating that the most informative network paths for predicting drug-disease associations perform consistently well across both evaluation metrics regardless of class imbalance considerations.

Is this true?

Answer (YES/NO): YES